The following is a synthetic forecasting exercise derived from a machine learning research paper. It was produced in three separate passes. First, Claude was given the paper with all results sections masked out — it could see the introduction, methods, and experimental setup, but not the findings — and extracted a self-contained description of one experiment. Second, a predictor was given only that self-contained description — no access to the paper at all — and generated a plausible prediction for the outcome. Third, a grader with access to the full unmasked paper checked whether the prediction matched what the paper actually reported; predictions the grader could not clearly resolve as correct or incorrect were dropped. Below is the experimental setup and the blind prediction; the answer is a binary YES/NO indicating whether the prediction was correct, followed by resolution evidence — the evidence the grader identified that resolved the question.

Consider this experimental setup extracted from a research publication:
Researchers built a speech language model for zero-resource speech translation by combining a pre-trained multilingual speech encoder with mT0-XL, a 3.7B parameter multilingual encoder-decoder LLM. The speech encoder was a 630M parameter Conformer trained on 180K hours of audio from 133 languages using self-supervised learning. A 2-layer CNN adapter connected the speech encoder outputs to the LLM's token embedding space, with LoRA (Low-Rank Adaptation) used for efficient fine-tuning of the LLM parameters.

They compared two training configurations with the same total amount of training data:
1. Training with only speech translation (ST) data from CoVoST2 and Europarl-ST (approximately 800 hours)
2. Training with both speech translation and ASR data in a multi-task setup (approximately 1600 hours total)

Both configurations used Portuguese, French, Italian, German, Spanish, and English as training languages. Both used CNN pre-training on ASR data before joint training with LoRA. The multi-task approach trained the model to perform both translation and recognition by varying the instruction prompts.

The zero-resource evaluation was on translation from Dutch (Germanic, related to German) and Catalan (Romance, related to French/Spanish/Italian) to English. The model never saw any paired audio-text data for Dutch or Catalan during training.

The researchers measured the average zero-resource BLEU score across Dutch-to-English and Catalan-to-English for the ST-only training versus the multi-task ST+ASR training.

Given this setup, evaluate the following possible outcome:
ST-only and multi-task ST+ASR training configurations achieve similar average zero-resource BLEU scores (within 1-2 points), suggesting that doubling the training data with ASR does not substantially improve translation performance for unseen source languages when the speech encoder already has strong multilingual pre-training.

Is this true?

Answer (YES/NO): YES